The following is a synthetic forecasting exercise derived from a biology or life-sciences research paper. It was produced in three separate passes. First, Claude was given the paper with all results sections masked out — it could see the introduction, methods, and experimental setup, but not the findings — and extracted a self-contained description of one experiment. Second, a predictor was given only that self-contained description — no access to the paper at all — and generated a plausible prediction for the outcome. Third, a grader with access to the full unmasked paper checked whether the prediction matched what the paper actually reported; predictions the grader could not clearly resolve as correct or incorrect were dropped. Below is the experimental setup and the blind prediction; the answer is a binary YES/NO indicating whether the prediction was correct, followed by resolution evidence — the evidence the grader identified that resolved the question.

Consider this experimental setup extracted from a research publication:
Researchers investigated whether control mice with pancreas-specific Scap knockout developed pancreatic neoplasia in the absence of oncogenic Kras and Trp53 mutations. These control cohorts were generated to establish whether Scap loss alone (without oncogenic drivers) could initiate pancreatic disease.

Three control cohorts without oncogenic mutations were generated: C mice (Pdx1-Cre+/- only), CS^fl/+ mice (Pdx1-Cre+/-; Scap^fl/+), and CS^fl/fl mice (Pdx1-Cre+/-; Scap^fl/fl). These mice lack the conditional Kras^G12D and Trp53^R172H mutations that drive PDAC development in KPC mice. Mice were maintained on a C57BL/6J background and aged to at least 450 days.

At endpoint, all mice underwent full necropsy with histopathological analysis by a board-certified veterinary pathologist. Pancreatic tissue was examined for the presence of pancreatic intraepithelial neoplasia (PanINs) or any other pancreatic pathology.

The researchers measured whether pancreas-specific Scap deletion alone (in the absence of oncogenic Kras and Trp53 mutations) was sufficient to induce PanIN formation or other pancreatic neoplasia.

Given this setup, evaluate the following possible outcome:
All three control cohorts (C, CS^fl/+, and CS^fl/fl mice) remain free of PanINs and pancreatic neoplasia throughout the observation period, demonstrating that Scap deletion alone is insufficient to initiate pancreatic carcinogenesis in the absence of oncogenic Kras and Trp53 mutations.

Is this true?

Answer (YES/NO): YES